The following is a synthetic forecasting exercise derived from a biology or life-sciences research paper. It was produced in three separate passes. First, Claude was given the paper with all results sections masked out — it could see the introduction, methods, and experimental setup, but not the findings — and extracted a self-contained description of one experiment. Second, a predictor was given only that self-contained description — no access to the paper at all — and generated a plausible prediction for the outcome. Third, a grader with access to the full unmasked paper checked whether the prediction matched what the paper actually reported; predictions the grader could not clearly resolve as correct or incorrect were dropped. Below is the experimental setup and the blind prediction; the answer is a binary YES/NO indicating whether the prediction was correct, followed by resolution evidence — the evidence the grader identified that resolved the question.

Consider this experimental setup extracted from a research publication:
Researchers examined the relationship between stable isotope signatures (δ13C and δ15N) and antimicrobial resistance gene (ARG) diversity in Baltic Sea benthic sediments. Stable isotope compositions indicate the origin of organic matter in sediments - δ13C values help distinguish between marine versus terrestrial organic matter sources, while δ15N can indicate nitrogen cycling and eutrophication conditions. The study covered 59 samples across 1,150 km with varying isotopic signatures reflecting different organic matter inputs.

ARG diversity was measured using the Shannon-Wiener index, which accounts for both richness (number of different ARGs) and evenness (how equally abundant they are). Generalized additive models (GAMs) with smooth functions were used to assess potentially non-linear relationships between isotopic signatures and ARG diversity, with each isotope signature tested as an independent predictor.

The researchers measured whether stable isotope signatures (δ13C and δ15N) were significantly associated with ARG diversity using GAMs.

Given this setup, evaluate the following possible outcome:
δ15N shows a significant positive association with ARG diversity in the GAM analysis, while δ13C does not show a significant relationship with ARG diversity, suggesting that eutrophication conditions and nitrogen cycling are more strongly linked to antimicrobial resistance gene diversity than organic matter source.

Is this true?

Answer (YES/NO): NO